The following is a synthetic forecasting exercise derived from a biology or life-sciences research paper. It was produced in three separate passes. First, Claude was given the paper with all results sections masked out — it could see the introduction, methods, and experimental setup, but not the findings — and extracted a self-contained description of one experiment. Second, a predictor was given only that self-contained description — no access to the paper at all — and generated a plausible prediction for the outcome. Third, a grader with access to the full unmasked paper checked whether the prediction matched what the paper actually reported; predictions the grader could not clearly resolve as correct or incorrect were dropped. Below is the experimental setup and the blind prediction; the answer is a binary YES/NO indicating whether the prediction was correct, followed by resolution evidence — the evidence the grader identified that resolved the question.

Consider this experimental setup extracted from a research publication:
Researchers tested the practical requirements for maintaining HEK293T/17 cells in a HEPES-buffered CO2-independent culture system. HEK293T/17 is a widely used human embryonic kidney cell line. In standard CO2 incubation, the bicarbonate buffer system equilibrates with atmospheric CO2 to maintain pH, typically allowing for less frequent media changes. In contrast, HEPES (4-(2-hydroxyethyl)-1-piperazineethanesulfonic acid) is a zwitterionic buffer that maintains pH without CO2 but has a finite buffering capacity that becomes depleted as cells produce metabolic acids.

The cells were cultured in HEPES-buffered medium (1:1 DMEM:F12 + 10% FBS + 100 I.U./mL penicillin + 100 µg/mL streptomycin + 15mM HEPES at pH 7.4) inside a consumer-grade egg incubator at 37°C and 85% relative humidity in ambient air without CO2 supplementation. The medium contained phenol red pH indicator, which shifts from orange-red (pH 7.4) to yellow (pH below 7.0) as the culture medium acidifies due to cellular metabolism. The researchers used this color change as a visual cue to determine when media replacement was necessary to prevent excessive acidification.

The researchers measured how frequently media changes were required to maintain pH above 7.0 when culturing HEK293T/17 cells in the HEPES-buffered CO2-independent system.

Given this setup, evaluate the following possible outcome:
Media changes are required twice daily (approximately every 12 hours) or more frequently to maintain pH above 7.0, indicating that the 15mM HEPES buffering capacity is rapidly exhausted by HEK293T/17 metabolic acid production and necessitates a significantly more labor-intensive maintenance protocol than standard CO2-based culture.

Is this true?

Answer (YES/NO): NO